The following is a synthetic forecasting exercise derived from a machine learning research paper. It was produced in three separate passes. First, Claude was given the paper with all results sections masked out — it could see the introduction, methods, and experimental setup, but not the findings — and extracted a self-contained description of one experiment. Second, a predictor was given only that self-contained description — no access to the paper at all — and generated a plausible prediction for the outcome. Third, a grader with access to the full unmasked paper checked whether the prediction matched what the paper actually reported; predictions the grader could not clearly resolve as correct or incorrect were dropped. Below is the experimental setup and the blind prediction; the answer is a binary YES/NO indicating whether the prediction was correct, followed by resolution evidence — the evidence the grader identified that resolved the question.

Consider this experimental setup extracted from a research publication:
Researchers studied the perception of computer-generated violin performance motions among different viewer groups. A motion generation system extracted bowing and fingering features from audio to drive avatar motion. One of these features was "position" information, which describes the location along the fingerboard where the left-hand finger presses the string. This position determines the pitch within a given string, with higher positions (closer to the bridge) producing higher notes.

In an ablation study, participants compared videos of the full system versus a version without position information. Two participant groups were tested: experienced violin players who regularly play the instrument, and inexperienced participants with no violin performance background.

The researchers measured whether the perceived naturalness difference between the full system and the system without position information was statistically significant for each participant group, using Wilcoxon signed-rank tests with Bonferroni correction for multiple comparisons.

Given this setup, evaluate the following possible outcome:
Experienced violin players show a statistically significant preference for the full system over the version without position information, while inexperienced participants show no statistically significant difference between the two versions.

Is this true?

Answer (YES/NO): NO